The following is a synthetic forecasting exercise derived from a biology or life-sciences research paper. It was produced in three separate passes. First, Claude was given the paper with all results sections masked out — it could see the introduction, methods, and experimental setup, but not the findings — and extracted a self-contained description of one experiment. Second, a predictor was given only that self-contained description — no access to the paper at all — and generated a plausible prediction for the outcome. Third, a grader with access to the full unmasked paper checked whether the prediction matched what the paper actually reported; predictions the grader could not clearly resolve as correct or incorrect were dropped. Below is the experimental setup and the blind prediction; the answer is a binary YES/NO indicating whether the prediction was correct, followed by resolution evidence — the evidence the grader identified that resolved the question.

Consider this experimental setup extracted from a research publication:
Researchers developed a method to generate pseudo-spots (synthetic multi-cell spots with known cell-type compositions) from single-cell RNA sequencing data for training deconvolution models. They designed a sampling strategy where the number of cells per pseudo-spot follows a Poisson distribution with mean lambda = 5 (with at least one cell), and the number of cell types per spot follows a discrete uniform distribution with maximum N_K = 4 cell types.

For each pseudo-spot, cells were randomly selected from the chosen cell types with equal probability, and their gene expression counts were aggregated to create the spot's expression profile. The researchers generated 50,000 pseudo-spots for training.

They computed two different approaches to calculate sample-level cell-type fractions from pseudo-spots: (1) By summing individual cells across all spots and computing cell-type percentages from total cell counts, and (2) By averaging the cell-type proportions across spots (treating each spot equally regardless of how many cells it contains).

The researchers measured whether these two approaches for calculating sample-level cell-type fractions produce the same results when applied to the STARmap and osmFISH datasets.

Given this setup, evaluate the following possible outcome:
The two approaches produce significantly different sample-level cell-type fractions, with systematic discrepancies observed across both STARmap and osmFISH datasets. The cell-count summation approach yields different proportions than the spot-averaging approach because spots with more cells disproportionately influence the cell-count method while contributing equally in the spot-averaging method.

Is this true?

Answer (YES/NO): NO